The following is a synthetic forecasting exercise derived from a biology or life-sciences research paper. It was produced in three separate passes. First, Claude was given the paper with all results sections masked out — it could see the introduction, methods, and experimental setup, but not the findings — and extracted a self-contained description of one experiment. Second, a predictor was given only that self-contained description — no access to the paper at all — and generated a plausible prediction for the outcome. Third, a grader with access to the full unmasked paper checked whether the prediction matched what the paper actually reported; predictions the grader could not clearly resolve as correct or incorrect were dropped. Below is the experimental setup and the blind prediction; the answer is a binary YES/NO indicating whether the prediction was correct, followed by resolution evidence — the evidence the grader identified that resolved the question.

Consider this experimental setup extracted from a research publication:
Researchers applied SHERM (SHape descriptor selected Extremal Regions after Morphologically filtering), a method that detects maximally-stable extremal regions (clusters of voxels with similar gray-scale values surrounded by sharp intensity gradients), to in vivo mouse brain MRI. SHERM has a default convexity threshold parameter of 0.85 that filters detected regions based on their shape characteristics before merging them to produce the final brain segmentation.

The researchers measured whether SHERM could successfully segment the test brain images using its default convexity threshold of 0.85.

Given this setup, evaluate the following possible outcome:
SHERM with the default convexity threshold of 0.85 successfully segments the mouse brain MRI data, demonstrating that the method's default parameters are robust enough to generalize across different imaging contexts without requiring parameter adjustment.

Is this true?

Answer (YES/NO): NO